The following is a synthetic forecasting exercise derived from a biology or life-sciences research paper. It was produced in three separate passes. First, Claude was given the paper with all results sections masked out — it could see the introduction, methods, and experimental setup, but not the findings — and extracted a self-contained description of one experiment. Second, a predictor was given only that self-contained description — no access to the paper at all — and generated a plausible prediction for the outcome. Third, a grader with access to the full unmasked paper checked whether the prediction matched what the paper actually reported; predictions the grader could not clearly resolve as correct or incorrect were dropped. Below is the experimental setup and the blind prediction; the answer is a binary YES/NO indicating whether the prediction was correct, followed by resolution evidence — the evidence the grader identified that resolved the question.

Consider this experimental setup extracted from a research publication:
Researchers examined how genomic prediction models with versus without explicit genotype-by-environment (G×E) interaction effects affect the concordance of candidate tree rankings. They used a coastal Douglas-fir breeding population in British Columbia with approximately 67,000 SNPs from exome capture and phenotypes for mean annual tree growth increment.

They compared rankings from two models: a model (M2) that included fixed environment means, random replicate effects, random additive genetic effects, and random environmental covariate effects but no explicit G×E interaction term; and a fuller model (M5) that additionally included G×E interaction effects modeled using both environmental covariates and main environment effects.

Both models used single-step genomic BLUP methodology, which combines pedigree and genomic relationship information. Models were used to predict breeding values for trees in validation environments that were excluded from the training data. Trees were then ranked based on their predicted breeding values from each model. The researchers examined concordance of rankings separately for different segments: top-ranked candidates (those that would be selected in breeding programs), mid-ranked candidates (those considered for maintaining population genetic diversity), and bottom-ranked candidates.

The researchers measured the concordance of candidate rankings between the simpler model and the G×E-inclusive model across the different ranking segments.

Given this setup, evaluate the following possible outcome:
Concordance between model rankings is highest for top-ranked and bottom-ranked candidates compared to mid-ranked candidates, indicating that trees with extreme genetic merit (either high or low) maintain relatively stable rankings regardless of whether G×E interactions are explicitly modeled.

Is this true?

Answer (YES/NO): YES